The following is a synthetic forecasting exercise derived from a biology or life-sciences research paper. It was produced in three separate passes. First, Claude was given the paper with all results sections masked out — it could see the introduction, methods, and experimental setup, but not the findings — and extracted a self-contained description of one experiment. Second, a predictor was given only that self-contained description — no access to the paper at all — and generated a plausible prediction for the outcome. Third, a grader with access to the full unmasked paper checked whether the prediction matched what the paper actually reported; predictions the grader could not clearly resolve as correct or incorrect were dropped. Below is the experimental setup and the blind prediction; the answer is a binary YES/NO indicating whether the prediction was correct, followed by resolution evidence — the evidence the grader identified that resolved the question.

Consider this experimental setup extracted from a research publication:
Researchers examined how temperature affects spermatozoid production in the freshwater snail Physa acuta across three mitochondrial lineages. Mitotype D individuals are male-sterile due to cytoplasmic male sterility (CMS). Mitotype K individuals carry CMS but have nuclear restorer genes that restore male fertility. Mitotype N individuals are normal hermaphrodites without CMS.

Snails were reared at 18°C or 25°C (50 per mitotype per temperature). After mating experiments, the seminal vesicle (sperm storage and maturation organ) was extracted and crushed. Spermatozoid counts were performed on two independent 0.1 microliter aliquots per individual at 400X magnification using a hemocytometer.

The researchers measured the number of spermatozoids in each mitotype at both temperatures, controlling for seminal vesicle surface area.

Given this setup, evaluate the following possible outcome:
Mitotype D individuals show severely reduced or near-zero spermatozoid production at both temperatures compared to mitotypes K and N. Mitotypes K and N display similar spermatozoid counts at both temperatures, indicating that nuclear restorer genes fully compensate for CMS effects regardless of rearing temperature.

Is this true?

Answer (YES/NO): YES